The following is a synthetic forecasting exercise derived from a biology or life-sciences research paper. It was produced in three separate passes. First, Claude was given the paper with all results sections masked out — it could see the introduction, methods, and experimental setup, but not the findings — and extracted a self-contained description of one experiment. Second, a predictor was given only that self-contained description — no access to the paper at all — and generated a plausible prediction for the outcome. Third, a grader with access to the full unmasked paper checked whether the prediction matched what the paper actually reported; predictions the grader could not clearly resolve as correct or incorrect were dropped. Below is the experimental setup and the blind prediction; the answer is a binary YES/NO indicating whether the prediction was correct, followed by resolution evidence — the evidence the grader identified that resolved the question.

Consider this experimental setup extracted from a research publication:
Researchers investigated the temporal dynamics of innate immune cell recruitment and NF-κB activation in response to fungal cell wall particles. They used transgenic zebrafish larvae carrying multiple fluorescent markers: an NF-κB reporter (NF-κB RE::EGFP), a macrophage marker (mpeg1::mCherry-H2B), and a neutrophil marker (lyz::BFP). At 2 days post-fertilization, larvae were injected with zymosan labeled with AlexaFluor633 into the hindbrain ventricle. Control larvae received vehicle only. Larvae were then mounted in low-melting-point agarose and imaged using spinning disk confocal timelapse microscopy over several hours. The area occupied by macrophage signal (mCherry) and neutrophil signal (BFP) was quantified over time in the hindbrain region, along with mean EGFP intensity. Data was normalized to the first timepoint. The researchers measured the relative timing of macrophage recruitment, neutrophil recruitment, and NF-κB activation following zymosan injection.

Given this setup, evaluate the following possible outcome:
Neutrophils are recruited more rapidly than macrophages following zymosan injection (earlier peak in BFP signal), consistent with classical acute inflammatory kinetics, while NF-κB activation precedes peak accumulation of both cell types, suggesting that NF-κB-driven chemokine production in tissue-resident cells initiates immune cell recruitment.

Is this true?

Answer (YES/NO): NO